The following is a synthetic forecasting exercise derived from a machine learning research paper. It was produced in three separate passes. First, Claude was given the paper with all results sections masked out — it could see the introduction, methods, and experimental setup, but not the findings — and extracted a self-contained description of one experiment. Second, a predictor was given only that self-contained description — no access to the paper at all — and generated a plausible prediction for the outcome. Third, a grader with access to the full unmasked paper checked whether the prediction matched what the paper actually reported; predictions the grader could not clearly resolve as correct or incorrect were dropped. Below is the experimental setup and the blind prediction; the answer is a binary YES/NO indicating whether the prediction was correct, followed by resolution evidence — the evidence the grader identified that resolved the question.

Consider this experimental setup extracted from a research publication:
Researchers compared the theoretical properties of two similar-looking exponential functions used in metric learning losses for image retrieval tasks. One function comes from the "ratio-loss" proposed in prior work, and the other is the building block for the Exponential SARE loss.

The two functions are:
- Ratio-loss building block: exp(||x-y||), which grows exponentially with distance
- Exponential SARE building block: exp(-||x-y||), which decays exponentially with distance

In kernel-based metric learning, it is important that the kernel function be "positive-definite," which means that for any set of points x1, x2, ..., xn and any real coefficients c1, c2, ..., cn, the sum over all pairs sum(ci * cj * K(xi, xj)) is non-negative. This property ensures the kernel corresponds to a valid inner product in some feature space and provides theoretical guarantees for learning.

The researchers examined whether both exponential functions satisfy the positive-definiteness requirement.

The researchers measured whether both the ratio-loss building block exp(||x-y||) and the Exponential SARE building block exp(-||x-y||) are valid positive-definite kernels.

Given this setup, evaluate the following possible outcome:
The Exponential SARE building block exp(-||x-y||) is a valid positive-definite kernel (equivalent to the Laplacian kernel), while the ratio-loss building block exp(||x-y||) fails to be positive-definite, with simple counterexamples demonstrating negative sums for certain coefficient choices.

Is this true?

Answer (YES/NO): NO